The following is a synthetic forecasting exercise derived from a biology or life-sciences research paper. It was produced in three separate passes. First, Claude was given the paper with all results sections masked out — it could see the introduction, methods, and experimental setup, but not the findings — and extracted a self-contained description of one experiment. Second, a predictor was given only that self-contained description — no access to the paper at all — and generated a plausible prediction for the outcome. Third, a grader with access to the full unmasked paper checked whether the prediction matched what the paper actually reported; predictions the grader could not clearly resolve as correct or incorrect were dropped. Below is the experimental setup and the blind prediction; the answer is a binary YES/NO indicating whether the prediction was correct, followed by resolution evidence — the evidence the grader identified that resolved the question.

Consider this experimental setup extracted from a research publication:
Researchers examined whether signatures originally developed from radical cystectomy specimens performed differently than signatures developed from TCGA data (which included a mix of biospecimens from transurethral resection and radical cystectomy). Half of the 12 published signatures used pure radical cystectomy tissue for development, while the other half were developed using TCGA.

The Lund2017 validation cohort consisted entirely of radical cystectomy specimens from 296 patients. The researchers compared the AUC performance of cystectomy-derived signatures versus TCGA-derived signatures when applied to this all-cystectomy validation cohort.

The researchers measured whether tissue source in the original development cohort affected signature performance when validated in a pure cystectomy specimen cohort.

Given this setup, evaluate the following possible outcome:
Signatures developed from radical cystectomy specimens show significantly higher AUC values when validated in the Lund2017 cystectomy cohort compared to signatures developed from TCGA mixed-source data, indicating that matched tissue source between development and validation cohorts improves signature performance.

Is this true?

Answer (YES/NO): NO